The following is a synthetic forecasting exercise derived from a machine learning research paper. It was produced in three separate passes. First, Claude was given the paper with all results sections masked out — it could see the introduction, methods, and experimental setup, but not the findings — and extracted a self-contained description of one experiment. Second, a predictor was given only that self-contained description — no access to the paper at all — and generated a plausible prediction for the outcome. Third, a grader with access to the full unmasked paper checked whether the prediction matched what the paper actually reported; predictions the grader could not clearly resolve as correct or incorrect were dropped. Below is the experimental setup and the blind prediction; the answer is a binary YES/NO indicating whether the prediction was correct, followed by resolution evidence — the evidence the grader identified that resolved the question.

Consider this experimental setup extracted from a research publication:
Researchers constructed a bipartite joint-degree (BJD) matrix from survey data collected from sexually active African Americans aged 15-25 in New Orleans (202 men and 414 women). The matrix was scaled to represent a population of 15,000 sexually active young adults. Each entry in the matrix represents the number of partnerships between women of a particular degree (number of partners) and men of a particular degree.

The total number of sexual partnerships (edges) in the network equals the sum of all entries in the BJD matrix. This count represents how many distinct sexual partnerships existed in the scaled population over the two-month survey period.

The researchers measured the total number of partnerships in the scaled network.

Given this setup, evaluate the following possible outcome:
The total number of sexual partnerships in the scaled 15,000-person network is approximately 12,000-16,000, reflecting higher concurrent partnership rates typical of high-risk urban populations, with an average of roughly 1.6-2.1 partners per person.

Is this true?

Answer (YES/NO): NO